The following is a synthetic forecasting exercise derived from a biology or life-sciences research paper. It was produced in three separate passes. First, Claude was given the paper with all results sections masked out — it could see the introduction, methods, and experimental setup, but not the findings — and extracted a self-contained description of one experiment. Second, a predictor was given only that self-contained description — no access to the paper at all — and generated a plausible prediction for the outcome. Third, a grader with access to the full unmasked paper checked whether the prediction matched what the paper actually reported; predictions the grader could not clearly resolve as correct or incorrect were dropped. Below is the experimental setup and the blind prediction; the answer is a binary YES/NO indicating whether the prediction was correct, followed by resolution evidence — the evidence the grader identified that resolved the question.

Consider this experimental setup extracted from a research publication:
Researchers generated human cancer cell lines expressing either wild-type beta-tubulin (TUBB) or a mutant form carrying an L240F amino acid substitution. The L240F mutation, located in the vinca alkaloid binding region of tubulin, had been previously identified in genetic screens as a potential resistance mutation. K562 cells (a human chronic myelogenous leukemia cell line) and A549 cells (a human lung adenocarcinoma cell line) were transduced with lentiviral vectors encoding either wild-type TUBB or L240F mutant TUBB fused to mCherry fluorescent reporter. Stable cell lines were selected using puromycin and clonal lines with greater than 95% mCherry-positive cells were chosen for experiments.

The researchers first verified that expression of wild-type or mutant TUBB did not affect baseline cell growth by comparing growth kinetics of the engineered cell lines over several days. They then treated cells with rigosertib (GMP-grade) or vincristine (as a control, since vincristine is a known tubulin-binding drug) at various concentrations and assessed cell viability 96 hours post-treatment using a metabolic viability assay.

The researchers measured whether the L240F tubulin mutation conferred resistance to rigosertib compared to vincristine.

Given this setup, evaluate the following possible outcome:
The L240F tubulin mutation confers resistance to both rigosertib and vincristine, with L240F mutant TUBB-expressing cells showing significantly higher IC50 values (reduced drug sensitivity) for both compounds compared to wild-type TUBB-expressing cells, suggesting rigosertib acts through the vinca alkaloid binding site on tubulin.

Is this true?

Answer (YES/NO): NO